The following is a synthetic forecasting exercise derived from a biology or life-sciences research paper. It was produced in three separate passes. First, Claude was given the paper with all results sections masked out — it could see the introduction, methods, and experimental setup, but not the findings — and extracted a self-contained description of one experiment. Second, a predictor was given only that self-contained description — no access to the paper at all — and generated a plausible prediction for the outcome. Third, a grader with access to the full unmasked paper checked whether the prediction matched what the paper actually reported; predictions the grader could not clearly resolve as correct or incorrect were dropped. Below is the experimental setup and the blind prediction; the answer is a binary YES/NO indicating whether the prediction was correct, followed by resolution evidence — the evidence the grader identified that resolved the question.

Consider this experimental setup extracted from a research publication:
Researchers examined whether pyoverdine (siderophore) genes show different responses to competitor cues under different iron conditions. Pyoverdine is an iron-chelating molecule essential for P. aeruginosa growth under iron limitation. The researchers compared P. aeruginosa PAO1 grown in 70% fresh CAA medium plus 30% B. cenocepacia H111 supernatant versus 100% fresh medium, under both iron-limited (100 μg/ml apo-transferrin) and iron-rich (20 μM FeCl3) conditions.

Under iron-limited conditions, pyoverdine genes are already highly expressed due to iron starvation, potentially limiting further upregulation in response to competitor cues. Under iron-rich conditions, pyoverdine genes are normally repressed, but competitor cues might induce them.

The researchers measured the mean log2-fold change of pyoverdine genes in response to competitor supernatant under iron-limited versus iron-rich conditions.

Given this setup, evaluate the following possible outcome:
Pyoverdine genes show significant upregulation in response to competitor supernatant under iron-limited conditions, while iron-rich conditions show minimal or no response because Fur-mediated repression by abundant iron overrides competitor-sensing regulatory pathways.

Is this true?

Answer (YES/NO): NO